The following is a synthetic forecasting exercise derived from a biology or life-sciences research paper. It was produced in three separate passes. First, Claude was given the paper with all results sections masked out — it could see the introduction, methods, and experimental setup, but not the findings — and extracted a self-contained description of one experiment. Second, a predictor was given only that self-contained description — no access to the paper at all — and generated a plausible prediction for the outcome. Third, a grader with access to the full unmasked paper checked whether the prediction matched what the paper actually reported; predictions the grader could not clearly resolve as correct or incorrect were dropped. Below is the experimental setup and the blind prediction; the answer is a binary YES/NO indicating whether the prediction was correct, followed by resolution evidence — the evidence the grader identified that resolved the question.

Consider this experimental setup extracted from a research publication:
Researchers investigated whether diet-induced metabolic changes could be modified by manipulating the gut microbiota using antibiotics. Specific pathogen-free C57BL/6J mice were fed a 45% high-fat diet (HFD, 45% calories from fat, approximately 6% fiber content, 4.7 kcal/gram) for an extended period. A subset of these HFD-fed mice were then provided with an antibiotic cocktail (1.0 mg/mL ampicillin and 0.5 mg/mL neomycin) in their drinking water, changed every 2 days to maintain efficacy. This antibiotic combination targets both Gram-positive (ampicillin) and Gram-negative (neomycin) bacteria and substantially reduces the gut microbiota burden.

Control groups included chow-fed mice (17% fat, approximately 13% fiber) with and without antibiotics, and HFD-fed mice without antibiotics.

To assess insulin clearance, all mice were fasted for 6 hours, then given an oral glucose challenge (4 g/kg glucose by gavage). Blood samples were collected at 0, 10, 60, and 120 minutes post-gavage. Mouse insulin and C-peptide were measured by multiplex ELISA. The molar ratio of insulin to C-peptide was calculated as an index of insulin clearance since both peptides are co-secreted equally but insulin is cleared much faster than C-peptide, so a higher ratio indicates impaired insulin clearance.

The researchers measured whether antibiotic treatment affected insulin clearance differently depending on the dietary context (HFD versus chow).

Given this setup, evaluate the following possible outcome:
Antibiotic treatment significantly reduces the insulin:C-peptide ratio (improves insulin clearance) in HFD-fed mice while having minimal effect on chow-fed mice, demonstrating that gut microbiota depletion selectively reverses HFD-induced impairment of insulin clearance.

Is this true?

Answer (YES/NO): YES